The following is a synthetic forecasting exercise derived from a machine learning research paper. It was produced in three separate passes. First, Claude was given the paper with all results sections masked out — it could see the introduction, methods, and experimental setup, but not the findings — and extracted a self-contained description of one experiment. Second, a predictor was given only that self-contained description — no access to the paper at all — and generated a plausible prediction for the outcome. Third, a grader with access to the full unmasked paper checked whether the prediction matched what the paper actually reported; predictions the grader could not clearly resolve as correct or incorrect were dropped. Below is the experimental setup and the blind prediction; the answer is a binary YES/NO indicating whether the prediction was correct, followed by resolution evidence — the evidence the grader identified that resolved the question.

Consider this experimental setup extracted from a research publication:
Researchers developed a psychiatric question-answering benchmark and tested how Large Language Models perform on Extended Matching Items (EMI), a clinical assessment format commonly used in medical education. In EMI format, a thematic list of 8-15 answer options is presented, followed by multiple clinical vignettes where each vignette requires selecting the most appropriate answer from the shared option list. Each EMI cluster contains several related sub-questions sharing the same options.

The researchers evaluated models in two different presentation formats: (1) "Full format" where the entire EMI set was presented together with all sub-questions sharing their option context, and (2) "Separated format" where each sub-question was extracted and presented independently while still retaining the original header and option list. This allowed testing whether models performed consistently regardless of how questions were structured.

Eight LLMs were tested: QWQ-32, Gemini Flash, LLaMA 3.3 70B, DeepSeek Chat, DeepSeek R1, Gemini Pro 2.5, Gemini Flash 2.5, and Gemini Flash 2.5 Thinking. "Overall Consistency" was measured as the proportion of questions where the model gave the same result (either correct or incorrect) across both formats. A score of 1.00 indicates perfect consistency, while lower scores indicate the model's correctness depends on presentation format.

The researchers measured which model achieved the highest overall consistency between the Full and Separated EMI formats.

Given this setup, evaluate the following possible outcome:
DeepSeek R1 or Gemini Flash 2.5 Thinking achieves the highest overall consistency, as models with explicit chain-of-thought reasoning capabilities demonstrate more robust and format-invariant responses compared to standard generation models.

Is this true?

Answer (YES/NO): NO